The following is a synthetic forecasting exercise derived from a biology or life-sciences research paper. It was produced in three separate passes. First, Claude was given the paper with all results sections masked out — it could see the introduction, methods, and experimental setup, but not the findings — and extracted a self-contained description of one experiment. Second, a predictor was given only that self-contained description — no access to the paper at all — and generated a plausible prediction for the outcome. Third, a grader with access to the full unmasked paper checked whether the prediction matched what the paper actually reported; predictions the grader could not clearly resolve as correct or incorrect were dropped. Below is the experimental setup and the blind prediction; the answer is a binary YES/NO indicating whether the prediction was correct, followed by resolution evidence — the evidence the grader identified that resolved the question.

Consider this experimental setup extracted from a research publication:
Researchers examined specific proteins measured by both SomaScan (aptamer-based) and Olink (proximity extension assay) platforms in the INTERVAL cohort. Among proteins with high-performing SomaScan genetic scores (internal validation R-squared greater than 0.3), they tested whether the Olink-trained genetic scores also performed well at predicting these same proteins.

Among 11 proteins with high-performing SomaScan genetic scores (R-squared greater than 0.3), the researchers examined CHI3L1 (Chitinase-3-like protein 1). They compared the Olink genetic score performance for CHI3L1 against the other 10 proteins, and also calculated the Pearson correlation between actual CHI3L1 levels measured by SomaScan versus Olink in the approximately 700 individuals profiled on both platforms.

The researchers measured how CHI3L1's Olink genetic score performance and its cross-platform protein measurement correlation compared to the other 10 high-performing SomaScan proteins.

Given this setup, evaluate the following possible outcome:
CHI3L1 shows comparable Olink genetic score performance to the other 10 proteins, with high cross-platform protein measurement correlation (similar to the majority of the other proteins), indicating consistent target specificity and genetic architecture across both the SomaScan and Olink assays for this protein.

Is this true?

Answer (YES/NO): NO